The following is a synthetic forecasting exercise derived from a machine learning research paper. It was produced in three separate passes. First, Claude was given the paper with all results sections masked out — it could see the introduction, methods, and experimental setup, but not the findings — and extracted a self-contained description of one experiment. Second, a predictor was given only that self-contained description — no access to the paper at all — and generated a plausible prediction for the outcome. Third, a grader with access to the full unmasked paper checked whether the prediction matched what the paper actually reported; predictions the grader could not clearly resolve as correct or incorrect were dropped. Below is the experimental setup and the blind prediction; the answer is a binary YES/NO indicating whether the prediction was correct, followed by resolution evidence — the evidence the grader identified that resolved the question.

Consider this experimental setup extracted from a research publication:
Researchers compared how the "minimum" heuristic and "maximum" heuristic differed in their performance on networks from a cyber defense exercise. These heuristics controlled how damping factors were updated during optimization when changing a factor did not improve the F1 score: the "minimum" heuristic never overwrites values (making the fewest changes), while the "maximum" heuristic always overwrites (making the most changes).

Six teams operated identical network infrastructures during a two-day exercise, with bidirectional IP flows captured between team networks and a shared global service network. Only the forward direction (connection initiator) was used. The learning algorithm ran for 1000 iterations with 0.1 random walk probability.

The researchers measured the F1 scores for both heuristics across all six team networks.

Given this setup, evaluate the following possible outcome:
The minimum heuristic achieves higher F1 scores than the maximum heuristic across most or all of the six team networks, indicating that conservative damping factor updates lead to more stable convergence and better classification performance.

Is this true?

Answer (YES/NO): YES